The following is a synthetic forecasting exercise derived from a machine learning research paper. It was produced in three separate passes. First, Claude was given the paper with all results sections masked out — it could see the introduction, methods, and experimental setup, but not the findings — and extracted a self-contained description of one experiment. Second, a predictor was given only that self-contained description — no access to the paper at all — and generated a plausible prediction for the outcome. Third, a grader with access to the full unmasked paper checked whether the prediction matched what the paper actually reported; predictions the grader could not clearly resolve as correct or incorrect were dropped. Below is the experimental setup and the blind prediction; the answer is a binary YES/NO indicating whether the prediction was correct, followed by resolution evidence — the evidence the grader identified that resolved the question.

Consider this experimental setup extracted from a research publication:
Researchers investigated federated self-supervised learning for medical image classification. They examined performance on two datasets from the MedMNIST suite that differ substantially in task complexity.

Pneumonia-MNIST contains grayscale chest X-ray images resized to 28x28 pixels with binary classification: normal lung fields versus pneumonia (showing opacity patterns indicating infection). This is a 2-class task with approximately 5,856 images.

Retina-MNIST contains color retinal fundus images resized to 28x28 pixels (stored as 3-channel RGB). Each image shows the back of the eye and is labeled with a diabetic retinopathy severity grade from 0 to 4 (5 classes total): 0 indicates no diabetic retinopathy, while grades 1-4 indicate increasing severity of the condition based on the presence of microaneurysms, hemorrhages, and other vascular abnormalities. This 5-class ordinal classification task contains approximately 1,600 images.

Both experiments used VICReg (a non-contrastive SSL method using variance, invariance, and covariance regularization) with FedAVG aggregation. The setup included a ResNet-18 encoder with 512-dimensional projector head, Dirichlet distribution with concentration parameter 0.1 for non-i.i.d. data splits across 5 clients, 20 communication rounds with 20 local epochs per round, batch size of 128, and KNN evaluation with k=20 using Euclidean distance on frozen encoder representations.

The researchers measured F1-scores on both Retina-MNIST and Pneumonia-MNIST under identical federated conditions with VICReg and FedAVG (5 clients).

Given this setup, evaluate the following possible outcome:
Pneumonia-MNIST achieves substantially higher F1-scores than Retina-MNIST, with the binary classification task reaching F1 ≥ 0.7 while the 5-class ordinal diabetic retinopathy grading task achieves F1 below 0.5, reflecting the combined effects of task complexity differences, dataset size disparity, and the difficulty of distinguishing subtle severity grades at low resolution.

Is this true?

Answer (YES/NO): NO